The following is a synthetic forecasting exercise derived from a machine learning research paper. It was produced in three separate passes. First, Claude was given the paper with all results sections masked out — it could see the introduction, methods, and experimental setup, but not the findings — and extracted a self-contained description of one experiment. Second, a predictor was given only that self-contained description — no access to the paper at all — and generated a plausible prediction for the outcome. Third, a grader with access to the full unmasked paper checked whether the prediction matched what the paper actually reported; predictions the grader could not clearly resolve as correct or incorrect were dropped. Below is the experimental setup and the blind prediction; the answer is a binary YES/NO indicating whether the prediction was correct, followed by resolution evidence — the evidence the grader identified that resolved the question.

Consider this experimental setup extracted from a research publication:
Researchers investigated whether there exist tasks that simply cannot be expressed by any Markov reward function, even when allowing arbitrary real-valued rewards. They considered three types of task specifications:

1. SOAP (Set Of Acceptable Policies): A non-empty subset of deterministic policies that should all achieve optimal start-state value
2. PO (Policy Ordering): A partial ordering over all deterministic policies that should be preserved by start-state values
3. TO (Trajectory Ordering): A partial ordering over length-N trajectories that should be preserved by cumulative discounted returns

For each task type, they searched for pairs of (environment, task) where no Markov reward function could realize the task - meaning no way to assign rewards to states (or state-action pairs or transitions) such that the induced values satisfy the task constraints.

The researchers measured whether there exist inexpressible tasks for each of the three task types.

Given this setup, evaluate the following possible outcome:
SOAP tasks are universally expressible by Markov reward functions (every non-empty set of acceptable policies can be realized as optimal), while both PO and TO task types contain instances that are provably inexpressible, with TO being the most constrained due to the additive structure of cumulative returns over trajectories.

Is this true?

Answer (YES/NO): NO